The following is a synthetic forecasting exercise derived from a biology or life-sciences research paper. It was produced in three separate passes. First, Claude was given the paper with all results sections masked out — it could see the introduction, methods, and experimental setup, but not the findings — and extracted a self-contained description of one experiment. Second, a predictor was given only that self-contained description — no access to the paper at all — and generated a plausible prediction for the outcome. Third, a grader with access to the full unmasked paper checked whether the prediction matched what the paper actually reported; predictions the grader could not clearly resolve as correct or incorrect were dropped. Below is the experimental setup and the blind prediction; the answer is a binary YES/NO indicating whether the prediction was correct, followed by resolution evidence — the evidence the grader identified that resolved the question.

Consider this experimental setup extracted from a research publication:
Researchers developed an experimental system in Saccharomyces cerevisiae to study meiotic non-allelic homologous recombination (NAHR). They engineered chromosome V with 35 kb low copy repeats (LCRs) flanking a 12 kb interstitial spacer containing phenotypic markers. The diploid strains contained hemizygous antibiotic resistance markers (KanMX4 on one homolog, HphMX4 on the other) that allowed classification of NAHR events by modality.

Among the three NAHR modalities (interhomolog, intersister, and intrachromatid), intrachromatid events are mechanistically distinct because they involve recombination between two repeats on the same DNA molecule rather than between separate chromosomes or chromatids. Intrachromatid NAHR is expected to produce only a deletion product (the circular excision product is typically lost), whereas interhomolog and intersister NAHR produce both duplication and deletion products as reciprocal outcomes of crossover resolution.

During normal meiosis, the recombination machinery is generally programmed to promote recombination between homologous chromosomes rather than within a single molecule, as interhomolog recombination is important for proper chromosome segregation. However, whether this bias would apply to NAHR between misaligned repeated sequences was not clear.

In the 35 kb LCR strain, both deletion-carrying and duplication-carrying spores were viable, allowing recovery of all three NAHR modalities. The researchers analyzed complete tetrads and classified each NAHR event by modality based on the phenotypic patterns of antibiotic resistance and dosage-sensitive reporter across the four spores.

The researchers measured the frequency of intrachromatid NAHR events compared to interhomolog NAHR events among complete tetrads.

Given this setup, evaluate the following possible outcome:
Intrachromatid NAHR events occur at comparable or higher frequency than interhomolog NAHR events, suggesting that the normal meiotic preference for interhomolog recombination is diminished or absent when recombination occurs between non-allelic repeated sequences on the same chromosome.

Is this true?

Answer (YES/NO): NO